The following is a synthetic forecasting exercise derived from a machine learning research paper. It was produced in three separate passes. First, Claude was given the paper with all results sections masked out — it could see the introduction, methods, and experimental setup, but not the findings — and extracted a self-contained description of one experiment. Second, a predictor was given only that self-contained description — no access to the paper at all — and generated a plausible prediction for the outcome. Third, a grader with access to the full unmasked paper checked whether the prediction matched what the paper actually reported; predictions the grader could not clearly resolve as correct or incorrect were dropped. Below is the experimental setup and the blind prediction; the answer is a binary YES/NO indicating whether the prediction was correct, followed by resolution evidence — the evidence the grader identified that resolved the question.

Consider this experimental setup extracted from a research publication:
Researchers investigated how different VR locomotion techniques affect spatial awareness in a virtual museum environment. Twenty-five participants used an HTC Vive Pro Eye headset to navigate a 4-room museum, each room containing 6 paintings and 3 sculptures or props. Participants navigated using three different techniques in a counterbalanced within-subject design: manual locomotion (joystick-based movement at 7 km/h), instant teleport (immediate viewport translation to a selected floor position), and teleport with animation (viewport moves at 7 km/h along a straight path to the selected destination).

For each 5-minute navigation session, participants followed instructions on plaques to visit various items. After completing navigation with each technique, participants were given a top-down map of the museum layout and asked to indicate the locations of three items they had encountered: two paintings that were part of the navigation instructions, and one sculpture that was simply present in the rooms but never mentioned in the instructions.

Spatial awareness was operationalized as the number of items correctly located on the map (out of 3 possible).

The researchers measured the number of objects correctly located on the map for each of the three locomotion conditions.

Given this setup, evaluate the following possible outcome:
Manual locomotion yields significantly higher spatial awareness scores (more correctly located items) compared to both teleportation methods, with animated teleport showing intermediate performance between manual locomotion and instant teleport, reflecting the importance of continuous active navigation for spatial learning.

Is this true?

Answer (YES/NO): NO